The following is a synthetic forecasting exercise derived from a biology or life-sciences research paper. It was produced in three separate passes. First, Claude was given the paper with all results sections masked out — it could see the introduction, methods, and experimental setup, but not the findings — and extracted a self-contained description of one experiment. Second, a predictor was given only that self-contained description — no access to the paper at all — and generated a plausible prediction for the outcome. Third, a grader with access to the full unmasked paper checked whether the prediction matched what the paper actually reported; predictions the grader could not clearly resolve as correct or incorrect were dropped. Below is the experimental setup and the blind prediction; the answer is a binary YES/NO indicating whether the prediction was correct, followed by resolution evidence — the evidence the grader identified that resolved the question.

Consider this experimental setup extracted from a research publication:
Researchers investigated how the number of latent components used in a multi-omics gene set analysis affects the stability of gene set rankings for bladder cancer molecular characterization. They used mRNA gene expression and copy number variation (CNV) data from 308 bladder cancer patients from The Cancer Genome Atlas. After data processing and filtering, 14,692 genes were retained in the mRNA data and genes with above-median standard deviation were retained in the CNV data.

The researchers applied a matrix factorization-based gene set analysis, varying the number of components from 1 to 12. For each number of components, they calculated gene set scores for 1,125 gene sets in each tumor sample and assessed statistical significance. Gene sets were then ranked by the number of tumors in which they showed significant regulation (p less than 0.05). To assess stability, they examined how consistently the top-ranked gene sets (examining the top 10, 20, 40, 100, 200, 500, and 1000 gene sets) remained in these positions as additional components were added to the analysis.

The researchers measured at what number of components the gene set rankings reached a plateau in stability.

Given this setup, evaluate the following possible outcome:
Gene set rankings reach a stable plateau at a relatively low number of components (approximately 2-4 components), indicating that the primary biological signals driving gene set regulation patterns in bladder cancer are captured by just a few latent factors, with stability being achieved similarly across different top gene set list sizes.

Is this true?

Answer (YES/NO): NO